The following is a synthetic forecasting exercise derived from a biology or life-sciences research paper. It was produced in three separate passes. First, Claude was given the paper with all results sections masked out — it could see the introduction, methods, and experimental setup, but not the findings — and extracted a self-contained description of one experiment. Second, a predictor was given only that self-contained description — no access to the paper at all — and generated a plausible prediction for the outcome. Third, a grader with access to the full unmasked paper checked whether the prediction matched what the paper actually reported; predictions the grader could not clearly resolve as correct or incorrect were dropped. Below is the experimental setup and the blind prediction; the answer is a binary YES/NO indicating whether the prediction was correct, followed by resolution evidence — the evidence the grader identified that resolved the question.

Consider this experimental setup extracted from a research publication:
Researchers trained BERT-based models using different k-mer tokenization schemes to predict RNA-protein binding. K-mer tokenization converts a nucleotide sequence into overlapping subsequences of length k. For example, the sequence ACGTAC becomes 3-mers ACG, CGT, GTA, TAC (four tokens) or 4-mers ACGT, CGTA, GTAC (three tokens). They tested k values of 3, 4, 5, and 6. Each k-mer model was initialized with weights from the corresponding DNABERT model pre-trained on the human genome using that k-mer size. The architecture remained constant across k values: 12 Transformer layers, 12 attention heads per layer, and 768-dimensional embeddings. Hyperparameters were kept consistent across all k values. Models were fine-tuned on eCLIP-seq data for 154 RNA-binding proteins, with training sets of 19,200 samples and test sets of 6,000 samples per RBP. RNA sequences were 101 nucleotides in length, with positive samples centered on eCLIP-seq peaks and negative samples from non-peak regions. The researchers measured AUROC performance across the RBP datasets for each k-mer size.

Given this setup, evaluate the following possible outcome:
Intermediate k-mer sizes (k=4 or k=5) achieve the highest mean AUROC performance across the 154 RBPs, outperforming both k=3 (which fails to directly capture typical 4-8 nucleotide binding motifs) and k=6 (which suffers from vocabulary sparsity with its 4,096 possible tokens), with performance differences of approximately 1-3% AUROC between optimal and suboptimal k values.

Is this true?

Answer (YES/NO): NO